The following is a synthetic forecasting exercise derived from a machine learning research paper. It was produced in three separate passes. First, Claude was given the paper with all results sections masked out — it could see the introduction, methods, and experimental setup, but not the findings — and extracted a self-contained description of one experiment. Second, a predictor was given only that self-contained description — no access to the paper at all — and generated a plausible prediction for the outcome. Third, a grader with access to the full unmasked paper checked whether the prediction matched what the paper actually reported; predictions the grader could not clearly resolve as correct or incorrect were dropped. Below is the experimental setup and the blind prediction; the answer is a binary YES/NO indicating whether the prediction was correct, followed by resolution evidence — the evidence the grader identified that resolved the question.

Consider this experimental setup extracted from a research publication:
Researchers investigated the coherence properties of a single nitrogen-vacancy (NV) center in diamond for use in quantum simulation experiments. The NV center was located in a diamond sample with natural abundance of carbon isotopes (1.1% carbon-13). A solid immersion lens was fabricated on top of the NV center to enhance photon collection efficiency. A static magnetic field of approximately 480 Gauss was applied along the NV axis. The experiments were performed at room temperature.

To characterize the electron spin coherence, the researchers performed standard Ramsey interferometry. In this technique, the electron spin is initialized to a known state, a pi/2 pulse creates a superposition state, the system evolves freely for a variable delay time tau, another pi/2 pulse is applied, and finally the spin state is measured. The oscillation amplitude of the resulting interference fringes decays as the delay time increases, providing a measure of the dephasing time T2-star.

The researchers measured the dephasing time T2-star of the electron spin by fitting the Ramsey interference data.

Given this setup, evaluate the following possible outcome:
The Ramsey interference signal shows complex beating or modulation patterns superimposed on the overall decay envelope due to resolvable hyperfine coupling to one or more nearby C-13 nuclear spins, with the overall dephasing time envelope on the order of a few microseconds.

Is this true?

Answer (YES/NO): NO